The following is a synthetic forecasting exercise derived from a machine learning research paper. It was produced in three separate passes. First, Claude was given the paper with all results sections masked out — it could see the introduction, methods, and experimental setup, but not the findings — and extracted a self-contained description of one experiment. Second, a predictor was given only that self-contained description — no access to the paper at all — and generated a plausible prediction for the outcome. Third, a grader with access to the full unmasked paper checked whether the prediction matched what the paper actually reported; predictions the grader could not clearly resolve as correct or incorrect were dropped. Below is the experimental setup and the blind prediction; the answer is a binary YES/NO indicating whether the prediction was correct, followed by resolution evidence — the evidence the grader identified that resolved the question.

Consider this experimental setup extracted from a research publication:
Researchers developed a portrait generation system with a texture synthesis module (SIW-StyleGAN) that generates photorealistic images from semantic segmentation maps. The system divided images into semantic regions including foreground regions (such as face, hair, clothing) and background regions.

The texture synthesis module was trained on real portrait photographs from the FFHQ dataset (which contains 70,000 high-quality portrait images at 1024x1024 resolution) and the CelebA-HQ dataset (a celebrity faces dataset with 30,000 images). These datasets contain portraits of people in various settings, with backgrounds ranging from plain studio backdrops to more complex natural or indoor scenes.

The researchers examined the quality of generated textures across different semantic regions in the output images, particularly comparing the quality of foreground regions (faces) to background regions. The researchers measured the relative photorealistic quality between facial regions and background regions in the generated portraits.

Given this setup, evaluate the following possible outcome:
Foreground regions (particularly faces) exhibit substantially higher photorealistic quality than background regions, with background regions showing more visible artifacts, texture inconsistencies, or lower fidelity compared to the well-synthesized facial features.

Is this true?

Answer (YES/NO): YES